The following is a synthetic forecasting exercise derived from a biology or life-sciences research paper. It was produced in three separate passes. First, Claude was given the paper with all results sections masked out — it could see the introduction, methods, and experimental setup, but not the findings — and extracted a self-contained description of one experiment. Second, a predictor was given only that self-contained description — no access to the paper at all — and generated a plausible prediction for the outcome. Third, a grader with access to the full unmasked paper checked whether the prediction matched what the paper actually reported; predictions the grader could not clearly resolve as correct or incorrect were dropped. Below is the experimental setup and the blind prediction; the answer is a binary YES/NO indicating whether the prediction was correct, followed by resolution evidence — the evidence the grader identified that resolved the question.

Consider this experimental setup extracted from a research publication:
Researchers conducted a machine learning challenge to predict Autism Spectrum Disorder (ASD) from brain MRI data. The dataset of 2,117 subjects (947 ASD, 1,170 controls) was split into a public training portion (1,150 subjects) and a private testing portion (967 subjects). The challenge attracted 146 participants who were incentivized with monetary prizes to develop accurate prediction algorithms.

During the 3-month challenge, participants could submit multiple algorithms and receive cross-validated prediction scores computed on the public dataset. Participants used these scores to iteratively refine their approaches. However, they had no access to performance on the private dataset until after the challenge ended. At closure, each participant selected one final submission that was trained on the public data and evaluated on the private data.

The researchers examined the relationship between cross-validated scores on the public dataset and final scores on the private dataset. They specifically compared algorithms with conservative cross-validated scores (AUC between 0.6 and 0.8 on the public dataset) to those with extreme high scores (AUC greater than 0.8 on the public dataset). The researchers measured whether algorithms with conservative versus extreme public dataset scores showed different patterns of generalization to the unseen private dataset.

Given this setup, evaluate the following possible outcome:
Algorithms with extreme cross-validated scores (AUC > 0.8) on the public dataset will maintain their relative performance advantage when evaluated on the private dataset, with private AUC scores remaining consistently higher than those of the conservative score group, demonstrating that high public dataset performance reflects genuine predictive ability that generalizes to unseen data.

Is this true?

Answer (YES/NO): NO